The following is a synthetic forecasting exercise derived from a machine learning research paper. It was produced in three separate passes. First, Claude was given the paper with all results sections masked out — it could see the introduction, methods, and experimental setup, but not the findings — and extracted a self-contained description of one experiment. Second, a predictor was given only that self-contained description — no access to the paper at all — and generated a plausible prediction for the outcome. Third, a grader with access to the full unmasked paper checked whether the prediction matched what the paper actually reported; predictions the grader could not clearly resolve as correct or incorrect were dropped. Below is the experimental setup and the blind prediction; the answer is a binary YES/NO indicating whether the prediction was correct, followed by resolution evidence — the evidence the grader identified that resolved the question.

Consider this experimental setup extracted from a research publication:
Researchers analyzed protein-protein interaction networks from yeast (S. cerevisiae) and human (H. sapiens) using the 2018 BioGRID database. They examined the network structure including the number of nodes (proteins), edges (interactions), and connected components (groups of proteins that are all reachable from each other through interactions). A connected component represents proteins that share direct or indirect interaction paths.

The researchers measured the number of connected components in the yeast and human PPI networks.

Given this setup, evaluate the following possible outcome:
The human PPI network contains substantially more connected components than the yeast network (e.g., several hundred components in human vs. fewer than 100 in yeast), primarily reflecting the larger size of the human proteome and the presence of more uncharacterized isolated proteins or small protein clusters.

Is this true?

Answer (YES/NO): NO